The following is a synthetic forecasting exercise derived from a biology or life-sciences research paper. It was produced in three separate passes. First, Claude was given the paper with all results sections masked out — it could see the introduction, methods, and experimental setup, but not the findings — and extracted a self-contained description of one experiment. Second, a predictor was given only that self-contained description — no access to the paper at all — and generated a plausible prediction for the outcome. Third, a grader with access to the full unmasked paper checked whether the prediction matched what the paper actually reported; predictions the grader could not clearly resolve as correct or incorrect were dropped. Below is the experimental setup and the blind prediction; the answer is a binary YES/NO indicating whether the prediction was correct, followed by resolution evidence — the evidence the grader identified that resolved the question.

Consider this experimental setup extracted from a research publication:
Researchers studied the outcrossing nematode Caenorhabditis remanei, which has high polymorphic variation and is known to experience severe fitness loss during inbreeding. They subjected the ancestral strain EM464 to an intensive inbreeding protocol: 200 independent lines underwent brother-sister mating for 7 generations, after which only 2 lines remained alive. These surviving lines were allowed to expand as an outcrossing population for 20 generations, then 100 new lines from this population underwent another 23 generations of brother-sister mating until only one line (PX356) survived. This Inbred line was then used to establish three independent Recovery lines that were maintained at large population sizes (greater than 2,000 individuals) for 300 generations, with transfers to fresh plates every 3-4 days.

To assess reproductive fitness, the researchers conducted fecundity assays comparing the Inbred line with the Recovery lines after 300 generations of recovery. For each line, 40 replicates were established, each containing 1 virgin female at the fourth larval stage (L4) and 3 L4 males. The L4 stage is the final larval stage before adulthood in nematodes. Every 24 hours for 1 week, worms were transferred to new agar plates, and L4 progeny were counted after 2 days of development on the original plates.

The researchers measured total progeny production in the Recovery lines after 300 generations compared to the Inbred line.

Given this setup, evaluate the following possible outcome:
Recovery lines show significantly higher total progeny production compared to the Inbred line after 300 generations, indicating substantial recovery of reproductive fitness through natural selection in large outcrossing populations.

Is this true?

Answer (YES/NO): NO